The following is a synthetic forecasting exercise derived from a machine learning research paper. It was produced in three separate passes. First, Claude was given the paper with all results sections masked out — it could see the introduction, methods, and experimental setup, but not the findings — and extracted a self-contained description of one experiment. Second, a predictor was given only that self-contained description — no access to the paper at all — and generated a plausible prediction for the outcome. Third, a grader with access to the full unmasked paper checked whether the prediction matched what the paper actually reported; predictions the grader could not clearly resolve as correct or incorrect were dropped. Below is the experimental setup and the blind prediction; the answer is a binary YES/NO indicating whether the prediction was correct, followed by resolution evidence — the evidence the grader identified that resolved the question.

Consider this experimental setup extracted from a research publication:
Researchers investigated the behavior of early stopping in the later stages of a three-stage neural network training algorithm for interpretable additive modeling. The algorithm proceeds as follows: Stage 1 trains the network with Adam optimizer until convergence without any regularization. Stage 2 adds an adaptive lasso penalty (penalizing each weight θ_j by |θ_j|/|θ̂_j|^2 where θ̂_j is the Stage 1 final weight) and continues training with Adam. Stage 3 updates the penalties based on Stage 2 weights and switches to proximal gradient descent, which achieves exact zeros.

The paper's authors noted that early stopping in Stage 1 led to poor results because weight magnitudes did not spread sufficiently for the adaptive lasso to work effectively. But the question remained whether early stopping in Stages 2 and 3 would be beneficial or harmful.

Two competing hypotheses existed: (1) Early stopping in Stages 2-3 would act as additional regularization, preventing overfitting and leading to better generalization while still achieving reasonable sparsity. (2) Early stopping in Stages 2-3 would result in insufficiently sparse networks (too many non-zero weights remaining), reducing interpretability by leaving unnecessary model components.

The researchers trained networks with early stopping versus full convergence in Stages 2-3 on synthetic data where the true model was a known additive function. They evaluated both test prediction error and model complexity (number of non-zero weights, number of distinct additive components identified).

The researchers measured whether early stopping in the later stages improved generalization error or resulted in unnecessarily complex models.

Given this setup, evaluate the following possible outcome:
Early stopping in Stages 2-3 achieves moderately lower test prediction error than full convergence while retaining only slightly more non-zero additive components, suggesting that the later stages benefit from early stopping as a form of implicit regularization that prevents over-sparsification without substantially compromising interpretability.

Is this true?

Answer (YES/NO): NO